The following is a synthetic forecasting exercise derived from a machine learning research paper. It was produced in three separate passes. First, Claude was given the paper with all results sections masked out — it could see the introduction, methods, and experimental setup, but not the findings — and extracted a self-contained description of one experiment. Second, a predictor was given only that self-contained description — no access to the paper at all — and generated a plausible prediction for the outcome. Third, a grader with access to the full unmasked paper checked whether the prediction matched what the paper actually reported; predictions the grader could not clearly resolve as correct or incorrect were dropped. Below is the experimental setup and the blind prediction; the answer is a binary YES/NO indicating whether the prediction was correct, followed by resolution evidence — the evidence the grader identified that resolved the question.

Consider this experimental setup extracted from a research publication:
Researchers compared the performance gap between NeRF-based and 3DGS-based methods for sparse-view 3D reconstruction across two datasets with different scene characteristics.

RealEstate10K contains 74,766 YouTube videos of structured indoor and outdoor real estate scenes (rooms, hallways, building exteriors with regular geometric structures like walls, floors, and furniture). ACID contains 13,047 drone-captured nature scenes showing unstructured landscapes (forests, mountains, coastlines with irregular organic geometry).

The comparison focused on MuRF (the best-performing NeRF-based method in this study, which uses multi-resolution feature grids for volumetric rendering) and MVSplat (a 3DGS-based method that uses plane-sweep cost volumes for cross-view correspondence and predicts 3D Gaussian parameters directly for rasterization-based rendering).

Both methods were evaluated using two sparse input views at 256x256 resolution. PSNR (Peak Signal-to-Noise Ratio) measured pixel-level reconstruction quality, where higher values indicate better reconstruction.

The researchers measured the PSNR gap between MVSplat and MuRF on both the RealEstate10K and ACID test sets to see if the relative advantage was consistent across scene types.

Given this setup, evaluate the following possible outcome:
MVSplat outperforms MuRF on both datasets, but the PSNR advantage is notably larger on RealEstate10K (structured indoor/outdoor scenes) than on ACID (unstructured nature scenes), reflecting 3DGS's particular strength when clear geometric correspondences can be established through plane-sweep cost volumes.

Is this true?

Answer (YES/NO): YES